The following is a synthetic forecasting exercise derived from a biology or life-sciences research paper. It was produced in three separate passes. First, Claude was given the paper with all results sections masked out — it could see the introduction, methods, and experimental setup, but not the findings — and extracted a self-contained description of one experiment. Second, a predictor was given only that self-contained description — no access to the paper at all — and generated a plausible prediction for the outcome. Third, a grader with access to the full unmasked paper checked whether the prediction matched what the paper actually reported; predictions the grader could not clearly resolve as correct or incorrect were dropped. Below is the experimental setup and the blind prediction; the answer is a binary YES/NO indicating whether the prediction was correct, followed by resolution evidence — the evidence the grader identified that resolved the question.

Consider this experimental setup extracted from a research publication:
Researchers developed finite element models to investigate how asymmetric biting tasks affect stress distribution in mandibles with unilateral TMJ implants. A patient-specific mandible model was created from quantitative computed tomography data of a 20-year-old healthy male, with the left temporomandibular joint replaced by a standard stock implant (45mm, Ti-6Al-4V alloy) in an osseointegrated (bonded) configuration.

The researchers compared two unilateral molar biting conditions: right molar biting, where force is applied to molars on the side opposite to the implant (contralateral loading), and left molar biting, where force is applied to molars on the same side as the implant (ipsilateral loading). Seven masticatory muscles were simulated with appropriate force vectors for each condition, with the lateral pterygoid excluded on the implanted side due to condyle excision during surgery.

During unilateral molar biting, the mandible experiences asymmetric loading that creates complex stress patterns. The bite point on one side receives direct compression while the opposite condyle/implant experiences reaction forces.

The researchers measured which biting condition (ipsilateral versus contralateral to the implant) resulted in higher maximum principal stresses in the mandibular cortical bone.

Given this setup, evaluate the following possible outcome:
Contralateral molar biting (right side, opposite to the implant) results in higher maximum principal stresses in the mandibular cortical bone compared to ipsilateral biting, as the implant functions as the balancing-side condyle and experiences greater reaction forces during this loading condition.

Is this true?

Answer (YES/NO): YES